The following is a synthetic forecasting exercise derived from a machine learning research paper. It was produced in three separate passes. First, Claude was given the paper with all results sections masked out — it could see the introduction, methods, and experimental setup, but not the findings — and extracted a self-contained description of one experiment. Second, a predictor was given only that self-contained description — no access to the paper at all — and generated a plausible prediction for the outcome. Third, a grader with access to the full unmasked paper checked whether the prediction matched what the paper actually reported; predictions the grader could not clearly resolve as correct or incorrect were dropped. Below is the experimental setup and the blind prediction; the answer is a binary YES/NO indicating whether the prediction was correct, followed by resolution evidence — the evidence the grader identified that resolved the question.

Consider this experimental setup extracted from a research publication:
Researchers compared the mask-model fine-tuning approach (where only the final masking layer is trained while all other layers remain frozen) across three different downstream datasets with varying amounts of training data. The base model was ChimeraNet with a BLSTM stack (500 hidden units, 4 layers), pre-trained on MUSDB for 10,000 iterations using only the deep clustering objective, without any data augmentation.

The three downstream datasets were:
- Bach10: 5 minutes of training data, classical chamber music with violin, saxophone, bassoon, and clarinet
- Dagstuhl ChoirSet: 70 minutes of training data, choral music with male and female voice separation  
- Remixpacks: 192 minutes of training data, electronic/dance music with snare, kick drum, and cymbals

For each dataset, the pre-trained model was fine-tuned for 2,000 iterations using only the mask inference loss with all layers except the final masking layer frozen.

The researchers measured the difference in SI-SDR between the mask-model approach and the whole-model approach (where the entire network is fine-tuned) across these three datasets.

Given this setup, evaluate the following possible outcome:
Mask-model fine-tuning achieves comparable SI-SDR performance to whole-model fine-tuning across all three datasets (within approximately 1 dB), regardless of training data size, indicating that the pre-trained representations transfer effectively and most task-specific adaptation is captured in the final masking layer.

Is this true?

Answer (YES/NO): NO